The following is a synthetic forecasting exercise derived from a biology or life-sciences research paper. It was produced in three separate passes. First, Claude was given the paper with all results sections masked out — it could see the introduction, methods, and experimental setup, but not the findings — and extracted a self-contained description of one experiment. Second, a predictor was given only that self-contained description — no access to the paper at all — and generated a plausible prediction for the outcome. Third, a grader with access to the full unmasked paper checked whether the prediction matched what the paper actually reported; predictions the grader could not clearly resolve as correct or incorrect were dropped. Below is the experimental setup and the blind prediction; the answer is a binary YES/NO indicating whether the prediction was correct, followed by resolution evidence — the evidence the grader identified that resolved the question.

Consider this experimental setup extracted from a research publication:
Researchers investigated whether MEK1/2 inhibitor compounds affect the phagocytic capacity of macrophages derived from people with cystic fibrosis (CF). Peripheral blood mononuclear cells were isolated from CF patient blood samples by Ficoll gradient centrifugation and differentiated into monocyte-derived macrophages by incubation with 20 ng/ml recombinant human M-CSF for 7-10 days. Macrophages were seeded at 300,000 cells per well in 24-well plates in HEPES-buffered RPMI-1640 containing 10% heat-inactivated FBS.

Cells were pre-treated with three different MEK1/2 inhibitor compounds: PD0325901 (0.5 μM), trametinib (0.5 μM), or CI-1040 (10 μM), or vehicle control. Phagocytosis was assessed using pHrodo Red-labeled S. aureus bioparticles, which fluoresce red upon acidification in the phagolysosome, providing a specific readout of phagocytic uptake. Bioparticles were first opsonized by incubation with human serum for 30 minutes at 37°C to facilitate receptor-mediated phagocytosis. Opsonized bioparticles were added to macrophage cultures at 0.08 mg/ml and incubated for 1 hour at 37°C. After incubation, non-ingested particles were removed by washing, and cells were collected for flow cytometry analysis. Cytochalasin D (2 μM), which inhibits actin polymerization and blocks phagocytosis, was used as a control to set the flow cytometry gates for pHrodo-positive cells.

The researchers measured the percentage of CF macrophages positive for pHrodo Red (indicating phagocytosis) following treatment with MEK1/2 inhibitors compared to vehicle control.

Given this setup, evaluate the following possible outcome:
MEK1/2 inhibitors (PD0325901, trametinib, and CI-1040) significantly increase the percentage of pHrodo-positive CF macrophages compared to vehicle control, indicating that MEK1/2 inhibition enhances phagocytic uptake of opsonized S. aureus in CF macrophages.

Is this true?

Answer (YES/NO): NO